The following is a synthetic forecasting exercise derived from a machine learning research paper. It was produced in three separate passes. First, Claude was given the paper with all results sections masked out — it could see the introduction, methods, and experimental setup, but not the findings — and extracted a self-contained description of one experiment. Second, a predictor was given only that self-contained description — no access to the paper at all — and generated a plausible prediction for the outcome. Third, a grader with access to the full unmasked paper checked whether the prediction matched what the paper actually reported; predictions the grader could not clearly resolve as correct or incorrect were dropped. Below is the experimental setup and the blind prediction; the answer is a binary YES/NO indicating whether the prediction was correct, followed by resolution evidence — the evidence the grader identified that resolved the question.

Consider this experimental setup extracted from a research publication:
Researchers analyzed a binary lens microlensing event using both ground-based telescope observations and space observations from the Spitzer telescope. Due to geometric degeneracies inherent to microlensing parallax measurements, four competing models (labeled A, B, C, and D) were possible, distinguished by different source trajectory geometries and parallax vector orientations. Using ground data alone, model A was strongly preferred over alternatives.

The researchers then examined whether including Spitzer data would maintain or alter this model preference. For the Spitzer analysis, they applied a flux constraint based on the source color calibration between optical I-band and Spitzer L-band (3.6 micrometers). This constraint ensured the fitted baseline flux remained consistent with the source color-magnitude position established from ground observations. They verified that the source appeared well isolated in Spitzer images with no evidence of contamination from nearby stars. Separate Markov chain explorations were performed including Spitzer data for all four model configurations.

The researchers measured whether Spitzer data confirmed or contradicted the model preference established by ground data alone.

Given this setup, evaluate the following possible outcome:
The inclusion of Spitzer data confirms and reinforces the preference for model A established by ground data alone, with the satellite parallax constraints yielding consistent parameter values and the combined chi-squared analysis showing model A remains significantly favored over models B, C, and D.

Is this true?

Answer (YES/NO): YES